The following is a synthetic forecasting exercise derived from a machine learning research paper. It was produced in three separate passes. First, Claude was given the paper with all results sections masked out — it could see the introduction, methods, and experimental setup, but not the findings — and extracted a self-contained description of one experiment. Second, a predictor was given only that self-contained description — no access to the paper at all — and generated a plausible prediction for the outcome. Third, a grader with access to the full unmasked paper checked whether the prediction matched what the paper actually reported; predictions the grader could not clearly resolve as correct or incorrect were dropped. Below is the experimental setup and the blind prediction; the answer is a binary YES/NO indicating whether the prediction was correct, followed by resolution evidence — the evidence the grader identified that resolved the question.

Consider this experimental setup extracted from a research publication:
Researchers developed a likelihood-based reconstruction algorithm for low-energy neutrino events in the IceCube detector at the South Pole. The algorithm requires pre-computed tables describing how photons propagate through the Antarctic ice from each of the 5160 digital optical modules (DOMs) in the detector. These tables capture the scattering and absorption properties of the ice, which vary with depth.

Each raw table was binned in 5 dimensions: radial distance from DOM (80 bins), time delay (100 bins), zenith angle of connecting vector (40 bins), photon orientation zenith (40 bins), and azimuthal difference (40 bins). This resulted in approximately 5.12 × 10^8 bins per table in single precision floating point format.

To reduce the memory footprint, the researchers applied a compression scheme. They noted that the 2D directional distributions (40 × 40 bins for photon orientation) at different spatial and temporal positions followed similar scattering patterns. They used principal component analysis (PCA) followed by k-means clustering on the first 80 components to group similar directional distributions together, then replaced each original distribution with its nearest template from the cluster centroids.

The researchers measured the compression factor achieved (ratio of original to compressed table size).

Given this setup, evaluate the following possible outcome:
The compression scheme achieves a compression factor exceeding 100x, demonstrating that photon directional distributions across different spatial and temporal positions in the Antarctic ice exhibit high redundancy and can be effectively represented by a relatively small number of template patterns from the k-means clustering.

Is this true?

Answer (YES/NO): YES